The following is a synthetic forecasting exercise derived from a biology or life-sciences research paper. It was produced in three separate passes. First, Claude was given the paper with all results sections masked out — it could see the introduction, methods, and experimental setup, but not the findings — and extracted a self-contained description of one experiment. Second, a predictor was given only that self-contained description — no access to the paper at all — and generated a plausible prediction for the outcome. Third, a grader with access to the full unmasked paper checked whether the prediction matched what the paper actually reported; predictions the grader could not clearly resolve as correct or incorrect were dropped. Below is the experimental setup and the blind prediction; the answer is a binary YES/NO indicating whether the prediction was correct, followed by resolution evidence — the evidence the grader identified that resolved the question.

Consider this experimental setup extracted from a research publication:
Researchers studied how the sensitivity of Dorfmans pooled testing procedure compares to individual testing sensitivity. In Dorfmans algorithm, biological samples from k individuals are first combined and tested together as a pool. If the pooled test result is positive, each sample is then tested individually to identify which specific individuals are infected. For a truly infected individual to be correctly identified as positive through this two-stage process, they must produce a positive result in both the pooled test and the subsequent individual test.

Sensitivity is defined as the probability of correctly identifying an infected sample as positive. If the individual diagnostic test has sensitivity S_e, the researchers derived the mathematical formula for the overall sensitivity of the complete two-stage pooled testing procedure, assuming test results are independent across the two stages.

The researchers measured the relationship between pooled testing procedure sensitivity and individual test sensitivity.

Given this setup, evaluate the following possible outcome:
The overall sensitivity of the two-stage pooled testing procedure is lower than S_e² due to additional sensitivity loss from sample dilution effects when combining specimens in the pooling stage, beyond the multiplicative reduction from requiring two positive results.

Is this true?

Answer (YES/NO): NO